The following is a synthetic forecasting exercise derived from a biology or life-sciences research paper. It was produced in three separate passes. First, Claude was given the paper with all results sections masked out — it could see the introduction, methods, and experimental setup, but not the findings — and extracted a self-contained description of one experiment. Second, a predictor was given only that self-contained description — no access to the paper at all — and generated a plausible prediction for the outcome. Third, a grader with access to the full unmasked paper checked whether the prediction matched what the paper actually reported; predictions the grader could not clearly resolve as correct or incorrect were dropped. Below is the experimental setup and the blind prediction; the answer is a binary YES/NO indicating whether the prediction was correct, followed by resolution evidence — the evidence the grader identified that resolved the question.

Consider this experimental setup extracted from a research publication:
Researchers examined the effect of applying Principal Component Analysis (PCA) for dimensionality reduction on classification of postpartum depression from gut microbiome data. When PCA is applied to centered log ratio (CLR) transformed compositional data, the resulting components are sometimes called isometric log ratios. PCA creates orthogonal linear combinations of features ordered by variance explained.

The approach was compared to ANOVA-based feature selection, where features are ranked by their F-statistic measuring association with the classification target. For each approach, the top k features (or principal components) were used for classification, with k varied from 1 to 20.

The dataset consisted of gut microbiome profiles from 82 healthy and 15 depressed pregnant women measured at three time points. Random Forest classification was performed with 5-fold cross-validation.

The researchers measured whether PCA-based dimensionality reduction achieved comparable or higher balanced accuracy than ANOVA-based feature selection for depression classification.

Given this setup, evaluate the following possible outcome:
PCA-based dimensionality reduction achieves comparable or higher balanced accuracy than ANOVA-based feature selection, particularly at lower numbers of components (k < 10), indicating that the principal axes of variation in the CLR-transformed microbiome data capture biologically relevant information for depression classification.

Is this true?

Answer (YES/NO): NO